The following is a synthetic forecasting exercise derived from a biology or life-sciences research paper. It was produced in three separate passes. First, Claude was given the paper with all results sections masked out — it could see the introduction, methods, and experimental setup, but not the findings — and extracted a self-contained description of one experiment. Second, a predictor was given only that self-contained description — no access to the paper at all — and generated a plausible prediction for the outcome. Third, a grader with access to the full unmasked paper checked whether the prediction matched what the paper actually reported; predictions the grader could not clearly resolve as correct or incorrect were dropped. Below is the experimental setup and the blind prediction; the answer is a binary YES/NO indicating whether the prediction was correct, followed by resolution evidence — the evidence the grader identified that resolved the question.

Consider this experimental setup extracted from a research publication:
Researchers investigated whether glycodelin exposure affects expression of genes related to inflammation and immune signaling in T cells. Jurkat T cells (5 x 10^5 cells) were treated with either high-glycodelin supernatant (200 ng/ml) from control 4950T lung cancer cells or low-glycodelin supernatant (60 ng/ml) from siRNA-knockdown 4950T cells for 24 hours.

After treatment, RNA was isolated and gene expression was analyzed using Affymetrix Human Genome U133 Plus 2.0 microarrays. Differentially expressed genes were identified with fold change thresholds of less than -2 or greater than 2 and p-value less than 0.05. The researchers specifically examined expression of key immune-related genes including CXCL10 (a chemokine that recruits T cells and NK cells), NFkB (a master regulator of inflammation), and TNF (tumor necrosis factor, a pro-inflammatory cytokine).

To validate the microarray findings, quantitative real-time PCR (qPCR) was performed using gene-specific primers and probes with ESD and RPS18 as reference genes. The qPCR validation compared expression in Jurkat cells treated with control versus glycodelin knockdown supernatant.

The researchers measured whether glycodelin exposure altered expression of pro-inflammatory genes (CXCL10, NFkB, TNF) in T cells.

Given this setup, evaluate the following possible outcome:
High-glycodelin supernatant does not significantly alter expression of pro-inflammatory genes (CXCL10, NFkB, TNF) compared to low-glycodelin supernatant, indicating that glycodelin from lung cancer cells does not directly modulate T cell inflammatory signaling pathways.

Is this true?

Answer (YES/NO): YES